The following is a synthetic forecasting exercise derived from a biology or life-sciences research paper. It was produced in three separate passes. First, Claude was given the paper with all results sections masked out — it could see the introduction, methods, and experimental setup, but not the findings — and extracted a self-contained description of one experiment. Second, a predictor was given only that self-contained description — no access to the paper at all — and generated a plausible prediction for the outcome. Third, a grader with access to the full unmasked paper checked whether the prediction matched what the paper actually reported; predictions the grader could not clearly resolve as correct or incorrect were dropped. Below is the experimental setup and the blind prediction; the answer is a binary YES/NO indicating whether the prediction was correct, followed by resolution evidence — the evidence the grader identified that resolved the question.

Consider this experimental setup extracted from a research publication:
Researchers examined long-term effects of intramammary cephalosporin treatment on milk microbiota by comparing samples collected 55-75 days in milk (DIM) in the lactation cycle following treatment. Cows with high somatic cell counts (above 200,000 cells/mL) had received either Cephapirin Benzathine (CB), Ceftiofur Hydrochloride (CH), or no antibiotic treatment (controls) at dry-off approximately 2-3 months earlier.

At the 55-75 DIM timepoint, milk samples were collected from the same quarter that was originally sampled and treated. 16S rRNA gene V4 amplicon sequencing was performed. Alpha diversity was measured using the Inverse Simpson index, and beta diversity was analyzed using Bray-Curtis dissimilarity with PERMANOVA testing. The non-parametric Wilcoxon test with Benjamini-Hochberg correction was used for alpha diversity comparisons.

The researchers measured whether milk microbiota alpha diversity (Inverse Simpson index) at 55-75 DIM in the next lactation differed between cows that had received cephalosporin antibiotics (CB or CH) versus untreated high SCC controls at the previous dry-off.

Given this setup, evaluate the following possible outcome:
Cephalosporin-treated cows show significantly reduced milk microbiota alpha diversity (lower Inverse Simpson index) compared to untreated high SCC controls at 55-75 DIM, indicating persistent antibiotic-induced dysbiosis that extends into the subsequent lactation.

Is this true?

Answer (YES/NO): NO